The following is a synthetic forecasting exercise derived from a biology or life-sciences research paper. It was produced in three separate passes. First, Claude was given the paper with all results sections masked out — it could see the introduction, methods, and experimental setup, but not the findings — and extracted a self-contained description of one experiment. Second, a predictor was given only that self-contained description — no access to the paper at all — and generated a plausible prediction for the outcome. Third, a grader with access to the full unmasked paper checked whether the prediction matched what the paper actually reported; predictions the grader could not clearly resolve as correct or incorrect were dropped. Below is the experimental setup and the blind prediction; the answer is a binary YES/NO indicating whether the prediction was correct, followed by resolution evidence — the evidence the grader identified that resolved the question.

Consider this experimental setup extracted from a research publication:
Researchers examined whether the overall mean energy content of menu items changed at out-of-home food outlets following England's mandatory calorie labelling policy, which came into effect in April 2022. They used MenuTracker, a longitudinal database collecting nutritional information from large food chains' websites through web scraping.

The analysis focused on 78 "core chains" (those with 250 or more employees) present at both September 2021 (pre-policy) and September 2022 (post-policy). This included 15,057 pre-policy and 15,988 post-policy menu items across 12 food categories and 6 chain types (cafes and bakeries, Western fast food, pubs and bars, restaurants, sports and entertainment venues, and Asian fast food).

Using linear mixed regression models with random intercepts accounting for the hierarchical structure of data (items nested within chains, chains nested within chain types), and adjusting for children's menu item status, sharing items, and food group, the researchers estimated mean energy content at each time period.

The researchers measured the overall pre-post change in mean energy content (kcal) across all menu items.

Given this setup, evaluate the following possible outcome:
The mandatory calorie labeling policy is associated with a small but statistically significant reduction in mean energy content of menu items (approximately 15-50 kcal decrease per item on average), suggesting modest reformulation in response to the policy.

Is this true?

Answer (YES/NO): NO